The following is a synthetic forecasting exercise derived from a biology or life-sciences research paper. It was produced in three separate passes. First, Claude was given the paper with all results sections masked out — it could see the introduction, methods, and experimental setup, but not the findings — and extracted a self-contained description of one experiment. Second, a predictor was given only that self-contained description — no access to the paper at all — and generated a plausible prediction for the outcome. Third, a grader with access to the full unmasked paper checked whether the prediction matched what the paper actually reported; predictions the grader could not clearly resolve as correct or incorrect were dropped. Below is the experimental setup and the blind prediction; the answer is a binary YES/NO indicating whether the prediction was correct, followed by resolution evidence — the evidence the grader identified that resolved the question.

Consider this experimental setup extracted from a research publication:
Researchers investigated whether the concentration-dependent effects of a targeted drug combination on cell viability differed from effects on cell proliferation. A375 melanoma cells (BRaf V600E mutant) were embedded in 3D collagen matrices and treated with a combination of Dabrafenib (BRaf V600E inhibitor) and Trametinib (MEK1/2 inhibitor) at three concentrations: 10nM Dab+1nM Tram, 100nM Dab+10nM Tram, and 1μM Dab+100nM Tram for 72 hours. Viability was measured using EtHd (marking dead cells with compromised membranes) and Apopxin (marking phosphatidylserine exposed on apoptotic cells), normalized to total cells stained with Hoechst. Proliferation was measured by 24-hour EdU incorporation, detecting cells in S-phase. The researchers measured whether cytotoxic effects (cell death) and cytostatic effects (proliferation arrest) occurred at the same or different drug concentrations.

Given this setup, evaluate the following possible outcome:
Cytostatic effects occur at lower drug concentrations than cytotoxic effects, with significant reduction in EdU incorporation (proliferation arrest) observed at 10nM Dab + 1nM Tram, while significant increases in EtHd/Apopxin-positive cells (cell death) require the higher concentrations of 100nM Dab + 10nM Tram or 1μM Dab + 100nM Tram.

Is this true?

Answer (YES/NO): YES